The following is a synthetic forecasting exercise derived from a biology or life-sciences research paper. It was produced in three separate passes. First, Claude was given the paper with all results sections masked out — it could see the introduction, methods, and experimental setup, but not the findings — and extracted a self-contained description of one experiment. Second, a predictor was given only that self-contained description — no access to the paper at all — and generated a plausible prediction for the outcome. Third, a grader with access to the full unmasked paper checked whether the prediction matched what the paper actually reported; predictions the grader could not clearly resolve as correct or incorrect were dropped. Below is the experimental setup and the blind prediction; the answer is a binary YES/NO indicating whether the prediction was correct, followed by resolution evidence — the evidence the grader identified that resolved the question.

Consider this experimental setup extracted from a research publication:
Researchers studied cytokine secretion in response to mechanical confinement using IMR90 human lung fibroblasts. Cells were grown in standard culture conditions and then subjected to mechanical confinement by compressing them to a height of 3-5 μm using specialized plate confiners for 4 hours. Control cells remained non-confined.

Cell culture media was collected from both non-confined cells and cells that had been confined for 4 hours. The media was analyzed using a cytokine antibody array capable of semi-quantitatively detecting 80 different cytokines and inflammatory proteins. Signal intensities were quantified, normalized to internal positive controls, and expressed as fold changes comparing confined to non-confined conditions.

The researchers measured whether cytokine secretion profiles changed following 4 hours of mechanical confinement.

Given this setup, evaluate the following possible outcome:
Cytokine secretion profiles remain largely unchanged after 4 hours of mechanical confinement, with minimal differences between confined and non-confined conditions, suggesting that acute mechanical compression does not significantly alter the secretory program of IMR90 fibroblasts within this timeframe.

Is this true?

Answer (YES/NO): NO